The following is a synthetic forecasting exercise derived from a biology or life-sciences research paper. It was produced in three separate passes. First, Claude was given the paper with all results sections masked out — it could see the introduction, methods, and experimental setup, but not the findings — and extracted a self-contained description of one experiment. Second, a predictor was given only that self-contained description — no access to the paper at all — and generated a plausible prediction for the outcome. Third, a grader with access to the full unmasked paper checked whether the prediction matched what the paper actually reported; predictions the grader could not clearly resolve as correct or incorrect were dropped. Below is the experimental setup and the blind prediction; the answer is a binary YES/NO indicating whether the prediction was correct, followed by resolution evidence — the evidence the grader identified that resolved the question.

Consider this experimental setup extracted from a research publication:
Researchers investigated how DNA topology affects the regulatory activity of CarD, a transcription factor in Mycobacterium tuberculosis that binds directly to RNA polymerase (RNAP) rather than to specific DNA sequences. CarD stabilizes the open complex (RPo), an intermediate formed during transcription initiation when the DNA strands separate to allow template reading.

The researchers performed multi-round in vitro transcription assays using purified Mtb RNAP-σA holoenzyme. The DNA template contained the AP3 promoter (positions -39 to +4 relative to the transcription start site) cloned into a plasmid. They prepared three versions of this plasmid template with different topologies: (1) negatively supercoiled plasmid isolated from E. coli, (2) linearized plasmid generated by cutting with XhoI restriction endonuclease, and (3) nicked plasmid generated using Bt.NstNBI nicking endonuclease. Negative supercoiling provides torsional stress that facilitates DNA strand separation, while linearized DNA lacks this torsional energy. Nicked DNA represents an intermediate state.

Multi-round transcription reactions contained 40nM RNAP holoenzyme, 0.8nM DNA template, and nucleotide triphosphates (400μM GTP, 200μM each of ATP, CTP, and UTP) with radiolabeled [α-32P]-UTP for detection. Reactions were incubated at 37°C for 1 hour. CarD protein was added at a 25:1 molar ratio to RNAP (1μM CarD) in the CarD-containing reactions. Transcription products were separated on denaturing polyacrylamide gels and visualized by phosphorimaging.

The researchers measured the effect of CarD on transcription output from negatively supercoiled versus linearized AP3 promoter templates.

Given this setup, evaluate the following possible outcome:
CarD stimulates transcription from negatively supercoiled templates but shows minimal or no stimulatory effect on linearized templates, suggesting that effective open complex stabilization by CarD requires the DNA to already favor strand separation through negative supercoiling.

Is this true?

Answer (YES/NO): NO